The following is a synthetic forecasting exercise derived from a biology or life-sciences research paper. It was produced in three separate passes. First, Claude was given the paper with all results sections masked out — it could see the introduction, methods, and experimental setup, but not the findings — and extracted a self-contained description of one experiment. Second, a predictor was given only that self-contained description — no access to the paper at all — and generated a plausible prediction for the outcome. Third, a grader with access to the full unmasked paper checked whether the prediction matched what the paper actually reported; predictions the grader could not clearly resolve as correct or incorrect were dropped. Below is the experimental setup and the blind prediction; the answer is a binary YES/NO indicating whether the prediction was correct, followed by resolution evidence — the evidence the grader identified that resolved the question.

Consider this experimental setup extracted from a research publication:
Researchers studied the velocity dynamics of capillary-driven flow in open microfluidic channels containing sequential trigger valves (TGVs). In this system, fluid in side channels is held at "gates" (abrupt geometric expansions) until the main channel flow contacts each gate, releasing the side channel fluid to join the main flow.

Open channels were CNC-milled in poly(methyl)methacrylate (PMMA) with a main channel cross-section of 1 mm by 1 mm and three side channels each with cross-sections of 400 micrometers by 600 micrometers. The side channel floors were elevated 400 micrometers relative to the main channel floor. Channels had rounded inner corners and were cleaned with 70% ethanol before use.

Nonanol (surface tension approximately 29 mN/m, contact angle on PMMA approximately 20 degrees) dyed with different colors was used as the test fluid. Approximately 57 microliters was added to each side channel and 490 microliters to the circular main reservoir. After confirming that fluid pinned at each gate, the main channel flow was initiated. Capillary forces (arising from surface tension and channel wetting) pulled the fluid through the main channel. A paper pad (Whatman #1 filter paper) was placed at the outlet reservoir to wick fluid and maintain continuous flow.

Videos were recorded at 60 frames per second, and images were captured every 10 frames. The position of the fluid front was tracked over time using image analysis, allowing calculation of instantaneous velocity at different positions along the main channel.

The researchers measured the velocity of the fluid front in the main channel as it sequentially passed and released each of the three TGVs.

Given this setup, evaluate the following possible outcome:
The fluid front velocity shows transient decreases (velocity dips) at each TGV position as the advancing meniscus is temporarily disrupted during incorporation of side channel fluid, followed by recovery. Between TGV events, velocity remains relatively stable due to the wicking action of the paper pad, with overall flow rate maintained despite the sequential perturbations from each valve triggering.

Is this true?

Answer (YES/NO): NO